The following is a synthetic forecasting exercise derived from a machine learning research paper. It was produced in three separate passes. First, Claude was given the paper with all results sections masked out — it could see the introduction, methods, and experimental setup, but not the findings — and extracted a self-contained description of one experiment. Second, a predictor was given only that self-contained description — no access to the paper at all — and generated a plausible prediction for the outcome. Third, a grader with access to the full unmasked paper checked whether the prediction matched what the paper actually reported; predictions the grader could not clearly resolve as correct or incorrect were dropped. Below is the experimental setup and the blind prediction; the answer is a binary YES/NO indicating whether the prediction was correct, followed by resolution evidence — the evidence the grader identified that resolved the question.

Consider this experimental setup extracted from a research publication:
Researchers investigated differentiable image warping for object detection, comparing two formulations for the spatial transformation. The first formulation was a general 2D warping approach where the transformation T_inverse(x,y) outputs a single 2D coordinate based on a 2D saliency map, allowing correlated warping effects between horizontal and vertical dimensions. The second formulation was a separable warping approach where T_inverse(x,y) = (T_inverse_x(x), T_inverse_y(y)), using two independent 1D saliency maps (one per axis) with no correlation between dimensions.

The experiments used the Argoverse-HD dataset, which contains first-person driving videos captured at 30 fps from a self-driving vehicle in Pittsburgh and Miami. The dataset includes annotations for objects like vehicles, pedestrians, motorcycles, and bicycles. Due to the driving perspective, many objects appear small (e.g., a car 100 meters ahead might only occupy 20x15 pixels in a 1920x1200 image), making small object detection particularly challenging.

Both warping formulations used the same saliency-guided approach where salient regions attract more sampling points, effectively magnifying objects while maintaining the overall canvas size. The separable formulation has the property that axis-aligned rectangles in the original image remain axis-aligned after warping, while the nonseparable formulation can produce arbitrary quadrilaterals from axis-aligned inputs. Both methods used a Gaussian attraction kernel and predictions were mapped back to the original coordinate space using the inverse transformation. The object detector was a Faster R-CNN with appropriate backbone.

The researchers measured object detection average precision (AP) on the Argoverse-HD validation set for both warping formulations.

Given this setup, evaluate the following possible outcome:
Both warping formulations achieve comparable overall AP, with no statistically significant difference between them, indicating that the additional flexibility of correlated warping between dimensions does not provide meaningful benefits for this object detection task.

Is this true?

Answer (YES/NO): NO